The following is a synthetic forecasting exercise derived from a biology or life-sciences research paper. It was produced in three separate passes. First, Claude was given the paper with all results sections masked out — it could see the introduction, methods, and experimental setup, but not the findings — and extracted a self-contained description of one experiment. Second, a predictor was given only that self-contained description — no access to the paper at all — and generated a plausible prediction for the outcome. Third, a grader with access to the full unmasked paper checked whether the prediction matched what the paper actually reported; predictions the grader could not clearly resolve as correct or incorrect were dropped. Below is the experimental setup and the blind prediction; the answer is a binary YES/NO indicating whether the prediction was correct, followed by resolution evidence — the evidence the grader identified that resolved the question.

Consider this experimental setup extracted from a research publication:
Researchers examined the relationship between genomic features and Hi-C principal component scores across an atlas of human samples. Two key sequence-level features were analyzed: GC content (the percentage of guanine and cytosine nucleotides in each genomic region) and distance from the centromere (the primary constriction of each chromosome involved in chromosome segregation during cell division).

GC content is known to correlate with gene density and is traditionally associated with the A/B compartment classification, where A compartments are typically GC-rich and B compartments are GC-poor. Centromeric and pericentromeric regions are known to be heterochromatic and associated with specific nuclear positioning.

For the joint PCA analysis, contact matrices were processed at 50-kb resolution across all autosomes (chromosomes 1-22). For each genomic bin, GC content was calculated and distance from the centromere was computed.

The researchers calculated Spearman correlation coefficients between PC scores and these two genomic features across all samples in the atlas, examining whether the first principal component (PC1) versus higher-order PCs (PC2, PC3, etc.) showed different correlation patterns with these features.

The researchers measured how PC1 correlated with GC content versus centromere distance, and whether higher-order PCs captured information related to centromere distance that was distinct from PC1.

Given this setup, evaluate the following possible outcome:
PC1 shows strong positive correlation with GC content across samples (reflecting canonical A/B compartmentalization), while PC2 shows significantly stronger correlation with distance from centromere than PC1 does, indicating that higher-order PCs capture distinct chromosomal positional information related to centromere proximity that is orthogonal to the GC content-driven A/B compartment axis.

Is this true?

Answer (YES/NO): NO